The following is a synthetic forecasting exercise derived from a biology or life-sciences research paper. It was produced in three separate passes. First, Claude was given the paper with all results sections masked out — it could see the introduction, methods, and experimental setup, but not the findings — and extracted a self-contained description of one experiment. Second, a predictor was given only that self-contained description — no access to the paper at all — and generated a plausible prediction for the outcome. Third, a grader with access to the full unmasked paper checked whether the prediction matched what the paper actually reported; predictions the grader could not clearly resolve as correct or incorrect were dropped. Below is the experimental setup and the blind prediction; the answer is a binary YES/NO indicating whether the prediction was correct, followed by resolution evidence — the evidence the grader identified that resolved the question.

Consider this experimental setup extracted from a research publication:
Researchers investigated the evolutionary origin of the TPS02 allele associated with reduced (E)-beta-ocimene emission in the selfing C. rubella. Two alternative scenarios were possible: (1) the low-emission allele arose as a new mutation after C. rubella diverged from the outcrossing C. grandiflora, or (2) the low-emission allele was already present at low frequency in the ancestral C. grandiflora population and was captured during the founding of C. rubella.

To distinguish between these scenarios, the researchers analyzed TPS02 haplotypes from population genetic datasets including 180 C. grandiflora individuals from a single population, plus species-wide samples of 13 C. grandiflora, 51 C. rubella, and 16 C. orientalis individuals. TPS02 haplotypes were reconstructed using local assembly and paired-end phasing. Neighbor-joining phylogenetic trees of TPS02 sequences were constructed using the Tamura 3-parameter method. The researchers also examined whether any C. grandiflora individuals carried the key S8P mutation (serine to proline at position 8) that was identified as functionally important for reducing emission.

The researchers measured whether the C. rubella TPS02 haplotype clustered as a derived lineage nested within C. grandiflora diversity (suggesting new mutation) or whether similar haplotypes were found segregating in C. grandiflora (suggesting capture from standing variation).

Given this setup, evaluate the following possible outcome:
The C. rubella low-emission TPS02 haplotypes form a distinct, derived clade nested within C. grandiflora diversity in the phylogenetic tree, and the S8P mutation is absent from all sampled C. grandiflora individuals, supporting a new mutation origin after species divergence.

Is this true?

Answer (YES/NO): NO